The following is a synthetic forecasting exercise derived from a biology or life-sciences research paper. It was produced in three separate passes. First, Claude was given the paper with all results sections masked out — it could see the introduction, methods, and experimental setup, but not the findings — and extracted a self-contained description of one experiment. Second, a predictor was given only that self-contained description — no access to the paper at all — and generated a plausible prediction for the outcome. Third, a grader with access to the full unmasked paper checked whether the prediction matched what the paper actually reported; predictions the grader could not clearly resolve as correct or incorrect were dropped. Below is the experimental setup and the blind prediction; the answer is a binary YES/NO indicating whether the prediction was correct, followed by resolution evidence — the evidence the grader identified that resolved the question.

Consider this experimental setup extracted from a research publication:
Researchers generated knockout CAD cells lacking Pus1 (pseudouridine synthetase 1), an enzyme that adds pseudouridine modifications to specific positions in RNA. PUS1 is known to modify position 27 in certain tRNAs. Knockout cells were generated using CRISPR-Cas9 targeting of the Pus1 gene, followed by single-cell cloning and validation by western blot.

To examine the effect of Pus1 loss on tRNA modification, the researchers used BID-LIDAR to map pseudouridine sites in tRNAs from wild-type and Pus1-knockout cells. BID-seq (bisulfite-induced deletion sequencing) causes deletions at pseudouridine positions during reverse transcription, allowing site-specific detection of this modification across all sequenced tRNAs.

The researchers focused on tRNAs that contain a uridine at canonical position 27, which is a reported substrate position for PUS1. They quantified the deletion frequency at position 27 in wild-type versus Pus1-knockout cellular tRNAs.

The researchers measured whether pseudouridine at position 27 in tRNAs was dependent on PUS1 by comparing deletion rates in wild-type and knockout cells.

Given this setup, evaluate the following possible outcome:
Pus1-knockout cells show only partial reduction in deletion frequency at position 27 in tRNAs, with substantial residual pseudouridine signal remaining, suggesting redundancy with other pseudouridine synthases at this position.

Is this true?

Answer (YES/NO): NO